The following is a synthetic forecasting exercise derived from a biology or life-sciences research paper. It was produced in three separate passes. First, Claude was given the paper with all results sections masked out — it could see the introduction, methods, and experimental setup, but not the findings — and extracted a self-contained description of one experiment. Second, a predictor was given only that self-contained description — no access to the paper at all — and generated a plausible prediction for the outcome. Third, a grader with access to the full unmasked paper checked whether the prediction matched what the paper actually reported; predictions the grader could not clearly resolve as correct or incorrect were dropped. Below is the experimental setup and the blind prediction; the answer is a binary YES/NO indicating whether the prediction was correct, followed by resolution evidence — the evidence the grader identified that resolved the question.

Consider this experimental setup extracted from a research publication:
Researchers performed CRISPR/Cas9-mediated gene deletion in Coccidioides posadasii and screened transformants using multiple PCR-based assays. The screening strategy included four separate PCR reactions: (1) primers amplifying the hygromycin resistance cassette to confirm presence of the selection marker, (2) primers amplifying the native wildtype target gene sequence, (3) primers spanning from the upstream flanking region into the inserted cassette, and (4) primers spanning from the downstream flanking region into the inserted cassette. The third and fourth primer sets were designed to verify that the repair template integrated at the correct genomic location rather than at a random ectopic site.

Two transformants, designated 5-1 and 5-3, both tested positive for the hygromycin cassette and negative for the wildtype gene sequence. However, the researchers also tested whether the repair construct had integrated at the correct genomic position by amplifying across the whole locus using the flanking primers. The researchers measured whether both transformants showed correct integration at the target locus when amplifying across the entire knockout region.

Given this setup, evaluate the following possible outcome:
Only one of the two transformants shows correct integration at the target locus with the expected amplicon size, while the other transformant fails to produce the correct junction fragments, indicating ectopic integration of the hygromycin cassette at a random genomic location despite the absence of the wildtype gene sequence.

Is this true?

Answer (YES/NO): YES